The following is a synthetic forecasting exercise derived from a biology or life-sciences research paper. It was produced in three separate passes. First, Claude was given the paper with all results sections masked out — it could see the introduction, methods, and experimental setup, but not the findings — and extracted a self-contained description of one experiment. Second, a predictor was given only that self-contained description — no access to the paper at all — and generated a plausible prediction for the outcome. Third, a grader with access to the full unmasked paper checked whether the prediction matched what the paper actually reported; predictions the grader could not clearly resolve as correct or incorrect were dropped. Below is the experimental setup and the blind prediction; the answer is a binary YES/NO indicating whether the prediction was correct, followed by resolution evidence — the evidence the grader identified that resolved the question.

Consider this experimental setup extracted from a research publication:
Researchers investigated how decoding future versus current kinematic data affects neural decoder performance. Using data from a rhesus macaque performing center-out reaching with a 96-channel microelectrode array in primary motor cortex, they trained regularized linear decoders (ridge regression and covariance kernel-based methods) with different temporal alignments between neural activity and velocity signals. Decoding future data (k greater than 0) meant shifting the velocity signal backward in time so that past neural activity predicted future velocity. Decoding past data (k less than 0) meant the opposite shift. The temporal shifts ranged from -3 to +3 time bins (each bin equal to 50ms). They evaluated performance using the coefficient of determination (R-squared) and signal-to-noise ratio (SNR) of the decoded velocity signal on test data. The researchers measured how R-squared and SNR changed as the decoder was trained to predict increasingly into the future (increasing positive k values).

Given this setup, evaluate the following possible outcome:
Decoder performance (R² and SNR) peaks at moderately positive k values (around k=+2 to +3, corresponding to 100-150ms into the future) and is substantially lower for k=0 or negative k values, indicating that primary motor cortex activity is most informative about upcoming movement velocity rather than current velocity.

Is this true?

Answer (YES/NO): NO